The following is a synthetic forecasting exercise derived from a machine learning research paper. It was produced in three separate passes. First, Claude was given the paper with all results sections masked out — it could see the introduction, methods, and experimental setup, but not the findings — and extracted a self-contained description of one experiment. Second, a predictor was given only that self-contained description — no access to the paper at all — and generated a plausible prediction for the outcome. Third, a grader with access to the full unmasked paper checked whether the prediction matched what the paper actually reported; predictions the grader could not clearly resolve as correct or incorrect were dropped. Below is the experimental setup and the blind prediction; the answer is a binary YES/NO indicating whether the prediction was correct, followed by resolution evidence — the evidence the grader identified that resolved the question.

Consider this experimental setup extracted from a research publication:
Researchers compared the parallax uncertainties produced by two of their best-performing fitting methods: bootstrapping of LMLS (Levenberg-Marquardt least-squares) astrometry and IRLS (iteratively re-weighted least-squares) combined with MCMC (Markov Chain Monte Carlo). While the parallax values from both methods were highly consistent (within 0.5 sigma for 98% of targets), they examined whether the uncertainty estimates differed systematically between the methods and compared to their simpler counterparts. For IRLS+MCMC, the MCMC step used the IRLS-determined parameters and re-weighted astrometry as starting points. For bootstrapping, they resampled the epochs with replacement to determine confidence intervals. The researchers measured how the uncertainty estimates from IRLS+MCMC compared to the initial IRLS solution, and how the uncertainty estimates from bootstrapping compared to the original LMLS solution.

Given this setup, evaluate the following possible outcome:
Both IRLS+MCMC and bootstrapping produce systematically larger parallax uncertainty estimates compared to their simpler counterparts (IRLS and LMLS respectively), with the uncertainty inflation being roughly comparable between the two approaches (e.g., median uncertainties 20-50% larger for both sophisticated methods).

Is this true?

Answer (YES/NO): NO